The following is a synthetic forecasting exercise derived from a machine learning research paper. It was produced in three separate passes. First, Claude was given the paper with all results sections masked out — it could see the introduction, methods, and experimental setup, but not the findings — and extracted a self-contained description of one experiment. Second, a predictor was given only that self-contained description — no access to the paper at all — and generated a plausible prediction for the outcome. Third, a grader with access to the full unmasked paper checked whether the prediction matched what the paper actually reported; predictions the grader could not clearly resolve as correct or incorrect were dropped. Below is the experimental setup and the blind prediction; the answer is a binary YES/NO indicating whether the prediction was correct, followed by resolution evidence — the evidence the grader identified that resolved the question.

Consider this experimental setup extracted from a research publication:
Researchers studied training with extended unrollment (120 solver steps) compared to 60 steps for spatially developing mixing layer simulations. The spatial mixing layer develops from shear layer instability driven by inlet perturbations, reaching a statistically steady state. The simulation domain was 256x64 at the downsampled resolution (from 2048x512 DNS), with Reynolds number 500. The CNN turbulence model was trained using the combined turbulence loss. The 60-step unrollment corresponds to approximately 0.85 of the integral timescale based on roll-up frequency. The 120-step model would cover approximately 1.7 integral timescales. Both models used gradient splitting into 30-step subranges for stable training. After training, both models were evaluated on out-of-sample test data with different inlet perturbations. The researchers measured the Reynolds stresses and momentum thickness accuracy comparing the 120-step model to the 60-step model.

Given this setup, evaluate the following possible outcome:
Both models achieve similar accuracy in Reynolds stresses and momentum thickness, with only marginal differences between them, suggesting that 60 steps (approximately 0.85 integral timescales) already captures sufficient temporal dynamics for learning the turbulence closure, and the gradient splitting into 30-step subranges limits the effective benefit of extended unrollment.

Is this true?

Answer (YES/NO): NO